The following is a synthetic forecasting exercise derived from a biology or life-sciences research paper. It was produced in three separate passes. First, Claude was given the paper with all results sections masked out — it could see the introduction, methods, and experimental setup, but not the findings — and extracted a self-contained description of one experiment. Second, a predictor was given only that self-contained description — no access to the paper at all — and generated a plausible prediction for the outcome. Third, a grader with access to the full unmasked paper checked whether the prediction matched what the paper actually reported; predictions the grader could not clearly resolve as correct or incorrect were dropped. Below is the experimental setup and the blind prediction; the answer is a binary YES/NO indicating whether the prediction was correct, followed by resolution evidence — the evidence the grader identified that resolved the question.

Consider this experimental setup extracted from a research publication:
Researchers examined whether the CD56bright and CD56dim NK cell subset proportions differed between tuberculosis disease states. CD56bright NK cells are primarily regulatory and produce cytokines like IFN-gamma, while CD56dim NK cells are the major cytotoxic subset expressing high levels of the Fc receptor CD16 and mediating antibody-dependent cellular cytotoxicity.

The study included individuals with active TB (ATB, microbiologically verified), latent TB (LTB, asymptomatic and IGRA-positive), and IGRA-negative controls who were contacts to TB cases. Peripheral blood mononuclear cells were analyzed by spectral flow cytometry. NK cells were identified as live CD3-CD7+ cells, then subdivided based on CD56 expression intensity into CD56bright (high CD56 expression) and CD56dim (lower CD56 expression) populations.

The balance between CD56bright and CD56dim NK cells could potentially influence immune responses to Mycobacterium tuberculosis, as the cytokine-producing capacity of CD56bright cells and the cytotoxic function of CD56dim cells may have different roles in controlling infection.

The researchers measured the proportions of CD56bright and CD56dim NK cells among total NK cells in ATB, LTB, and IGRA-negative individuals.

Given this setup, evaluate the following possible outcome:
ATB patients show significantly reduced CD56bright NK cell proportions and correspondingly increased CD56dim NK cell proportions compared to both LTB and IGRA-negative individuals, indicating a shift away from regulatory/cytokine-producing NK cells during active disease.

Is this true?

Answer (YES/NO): NO